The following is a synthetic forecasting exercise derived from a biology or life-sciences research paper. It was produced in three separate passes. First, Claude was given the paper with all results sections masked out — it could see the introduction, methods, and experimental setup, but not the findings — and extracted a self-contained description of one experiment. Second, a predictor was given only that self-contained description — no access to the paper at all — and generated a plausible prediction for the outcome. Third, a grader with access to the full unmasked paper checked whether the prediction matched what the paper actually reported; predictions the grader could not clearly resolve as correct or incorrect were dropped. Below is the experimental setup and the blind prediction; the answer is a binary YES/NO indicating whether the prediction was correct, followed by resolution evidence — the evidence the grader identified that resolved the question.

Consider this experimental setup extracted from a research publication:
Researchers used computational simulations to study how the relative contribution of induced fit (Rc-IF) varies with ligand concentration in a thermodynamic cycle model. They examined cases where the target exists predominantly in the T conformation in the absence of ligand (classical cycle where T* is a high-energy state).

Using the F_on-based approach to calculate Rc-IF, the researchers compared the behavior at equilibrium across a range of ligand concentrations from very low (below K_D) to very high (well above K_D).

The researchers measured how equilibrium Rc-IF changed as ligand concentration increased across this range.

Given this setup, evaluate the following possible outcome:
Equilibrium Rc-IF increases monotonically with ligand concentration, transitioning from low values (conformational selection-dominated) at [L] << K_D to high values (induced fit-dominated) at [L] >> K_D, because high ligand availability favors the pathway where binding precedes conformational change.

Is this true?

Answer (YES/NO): NO